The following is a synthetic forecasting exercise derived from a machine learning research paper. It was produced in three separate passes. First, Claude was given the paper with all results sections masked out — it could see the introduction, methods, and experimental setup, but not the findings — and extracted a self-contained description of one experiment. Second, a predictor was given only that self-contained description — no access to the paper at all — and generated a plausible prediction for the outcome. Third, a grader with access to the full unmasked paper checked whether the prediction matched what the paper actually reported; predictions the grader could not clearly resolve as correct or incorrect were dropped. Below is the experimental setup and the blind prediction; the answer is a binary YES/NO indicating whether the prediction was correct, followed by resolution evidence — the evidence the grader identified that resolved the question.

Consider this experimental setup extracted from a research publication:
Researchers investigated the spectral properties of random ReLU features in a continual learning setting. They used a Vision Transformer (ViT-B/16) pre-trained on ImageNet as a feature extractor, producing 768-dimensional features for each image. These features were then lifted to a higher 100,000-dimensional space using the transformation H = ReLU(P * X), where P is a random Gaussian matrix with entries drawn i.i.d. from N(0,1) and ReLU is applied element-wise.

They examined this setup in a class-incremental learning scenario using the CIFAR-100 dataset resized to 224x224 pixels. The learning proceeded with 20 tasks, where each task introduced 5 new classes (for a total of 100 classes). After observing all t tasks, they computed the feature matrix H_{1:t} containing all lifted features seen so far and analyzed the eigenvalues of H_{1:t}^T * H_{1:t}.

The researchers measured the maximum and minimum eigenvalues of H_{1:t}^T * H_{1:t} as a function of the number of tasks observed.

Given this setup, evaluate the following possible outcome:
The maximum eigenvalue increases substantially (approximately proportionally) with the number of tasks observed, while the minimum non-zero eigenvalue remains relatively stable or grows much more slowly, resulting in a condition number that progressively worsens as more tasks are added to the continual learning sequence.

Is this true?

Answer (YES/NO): NO